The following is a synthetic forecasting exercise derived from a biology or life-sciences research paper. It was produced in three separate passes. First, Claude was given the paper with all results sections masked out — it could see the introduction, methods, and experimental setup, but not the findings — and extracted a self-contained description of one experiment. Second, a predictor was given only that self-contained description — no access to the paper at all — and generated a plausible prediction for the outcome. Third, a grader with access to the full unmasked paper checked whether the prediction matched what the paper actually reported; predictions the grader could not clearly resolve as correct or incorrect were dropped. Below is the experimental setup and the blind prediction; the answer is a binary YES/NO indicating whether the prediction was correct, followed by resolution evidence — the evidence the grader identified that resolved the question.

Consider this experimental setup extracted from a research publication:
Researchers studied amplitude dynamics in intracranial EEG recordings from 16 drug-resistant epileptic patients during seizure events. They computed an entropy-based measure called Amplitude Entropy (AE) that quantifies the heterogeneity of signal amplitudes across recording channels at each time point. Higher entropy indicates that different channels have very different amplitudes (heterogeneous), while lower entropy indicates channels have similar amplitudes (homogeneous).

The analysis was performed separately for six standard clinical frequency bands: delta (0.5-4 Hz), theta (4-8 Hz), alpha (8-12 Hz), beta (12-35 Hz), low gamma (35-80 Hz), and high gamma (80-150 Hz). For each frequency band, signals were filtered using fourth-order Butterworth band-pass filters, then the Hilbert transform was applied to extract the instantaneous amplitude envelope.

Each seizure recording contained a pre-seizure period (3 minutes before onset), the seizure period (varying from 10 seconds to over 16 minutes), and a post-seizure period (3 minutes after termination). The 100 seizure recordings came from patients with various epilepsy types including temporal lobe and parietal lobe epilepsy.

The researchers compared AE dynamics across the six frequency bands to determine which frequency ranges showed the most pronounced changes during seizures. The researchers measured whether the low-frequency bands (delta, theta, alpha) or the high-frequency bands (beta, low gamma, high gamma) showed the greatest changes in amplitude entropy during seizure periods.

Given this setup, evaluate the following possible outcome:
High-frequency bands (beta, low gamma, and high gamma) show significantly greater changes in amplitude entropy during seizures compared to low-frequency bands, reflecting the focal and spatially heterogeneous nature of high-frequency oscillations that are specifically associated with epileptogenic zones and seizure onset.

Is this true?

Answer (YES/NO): NO